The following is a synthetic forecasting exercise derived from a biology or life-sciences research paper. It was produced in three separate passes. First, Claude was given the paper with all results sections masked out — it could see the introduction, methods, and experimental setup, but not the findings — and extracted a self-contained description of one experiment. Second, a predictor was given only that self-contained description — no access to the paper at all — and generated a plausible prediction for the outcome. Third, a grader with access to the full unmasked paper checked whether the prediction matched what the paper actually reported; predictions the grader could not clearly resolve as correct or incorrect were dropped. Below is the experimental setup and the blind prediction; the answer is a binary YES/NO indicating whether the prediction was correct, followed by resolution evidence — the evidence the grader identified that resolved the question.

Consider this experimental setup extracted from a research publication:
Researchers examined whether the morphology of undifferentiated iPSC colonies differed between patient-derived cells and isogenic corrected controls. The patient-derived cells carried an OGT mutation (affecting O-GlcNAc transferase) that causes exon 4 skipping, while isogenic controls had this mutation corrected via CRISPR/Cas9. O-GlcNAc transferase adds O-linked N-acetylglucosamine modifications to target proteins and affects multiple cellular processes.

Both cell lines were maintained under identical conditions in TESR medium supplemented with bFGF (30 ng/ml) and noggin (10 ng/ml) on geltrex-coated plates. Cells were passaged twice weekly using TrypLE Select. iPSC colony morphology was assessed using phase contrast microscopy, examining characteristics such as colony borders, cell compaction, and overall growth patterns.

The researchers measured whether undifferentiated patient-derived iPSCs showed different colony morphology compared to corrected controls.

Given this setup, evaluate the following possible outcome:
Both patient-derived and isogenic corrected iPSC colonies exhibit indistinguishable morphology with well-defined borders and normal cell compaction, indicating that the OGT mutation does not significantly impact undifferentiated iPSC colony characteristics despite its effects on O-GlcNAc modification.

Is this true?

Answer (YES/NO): YES